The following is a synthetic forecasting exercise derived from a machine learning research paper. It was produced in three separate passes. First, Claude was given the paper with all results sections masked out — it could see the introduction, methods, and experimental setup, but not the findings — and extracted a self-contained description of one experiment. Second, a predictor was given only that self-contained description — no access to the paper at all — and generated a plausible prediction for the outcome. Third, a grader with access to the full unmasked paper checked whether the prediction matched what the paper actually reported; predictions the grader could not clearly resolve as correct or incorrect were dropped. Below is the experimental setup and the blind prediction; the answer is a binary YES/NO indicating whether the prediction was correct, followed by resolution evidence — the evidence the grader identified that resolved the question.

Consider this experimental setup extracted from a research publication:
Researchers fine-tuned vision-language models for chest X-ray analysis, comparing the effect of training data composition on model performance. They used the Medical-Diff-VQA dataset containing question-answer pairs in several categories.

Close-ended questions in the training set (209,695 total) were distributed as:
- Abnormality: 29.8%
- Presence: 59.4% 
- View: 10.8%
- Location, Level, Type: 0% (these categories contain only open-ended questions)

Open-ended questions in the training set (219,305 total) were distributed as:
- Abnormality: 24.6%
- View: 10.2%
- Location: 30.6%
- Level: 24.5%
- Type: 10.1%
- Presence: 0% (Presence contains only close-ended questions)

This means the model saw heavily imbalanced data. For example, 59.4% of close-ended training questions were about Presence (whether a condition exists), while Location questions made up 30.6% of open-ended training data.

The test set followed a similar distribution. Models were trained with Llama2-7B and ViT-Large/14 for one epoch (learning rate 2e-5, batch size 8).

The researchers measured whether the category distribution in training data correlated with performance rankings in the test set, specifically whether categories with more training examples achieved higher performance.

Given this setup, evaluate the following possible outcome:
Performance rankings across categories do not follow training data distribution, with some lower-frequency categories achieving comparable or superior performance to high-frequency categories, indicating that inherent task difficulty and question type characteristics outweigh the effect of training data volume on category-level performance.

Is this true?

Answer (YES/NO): YES